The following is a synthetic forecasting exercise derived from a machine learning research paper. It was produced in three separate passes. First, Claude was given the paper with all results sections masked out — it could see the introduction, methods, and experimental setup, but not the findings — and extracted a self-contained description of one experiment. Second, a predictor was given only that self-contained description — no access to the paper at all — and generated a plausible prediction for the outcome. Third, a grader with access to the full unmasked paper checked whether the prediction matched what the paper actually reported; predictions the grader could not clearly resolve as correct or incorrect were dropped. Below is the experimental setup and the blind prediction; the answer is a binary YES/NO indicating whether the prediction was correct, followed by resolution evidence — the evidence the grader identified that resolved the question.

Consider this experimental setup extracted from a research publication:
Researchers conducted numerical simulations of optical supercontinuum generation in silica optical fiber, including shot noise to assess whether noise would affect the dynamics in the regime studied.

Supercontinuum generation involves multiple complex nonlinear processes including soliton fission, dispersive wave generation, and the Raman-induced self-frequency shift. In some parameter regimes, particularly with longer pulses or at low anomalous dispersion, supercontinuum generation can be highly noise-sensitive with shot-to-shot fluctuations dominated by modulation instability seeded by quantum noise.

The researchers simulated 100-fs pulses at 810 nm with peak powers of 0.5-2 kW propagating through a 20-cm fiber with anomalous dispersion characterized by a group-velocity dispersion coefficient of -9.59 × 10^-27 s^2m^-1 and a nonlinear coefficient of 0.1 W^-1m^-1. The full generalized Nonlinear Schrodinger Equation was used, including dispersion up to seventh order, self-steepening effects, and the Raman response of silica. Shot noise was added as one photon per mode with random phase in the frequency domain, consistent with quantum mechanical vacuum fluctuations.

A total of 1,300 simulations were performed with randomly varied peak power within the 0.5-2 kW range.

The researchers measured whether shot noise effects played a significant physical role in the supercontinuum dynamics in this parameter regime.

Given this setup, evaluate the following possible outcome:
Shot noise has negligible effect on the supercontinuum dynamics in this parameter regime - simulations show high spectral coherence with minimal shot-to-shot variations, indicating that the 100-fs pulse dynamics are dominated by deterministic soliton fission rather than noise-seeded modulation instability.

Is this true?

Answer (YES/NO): YES